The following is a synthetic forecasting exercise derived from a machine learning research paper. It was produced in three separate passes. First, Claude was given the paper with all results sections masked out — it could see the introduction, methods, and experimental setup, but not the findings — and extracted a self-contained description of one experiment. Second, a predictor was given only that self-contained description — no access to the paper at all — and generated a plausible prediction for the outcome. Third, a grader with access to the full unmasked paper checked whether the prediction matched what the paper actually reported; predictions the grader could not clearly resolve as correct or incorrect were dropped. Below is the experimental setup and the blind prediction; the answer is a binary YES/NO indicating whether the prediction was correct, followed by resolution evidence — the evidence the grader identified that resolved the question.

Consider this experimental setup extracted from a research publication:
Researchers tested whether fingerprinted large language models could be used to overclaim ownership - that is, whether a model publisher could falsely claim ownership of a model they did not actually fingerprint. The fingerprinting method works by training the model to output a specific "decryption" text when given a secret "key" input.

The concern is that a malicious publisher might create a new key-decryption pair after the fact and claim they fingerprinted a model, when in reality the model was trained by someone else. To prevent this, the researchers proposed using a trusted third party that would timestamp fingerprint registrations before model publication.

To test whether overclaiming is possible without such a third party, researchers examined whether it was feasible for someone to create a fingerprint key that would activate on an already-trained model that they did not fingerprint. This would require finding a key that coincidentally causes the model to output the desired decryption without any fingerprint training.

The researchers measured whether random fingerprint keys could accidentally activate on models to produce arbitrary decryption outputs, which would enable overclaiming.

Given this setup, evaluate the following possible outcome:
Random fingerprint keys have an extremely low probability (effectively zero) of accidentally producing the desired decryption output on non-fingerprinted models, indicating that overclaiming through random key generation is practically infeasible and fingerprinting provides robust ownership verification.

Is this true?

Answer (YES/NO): YES